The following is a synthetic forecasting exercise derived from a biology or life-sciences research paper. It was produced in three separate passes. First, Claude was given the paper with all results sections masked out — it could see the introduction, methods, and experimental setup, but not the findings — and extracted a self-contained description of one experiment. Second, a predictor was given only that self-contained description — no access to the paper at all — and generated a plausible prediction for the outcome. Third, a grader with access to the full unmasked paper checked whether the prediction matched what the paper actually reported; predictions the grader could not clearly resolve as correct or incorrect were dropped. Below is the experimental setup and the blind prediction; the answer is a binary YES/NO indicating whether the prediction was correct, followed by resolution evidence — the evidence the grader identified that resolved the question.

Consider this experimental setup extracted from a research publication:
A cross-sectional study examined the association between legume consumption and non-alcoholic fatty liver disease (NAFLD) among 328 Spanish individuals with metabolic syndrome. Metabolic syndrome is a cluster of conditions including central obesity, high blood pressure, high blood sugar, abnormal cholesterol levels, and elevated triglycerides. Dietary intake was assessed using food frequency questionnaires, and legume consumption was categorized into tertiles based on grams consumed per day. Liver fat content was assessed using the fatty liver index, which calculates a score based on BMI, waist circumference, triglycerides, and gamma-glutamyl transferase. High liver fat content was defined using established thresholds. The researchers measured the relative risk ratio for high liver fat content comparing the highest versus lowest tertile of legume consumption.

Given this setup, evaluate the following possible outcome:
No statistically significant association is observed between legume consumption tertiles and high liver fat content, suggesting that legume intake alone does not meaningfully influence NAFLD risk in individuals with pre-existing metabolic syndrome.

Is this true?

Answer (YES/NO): NO